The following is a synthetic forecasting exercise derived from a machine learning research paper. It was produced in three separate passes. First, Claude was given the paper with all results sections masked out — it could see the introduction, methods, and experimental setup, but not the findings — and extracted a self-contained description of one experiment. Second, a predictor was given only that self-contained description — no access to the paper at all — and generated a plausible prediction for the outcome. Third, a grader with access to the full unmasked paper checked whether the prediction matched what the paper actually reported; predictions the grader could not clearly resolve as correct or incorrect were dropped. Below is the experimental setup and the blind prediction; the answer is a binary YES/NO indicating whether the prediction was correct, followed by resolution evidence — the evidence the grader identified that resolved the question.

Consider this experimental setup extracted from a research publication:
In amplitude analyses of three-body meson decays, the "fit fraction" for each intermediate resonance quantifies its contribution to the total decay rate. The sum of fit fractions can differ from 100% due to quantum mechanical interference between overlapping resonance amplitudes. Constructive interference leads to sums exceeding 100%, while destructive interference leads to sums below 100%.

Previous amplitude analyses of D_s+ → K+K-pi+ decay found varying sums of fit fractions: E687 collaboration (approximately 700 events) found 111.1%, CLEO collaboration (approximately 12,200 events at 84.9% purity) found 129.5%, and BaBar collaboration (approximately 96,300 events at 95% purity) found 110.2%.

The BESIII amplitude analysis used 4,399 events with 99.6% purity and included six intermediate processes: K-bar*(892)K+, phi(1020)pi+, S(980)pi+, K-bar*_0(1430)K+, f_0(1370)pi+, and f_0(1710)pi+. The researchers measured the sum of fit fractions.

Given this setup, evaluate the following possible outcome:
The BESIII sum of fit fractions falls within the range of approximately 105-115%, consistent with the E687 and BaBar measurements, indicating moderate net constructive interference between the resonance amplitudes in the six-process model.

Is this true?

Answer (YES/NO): YES